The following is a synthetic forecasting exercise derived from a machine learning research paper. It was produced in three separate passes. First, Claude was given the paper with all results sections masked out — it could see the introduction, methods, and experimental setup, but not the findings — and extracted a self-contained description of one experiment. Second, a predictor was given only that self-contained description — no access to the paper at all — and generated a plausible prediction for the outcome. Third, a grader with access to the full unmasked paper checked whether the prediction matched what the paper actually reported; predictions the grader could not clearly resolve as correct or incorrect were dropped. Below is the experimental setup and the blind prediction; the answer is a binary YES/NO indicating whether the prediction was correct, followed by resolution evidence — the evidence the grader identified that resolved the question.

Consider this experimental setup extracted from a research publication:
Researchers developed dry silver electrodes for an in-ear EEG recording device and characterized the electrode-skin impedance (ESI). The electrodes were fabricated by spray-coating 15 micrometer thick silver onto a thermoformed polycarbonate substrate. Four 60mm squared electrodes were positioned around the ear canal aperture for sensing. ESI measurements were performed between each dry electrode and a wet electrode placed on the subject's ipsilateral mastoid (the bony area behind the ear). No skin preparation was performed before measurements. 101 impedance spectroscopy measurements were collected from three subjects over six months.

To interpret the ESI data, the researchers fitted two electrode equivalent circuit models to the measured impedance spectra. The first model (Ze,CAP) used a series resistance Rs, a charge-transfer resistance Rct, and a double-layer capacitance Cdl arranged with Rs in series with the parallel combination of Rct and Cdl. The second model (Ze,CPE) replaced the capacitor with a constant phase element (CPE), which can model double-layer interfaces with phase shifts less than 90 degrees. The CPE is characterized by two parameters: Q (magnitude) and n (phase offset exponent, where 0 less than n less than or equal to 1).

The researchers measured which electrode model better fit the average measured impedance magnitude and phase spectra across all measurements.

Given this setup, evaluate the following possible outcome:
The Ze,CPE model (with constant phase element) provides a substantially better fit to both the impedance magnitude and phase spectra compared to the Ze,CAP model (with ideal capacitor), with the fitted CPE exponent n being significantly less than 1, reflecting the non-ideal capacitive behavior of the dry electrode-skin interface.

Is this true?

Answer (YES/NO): YES